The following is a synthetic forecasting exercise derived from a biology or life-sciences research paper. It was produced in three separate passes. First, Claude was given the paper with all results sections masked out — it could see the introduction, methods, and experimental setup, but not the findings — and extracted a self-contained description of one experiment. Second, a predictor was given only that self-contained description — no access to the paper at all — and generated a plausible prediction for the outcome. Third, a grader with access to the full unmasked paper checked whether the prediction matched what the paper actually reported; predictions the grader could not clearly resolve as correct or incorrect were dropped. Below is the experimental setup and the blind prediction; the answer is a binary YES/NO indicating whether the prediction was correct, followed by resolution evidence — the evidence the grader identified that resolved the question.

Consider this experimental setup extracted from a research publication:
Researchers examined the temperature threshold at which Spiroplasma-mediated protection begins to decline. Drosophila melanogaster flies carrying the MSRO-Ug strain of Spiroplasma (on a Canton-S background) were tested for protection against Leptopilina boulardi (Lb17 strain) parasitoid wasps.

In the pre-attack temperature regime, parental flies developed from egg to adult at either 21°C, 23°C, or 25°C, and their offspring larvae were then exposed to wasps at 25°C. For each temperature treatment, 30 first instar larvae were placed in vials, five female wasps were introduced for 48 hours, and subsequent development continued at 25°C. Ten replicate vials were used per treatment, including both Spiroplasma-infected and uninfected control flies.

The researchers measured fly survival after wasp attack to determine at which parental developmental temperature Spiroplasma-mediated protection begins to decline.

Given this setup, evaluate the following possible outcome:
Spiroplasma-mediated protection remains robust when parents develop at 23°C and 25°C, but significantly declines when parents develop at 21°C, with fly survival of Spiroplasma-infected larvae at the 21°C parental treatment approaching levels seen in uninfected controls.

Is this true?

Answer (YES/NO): NO